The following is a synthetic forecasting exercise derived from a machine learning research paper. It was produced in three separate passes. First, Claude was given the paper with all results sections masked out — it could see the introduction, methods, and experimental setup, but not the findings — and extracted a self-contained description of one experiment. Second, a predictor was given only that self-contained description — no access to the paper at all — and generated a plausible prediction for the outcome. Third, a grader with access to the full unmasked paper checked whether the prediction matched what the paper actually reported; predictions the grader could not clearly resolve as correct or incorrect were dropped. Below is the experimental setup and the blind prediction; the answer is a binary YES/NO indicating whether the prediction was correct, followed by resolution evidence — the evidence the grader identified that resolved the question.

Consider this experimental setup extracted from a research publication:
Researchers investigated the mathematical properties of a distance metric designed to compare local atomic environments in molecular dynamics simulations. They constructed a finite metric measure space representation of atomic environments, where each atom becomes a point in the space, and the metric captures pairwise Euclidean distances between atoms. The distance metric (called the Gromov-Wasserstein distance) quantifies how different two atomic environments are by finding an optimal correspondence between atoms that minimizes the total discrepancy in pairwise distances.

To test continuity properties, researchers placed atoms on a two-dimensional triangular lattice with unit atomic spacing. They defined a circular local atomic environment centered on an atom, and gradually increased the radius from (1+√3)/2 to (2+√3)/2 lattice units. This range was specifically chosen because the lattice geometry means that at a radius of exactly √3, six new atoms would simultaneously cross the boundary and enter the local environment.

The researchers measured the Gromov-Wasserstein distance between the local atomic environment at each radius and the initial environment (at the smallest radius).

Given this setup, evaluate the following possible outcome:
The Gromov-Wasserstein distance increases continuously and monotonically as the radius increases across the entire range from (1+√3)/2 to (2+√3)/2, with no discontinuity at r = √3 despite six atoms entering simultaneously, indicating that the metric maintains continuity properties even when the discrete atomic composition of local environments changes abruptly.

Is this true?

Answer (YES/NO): YES